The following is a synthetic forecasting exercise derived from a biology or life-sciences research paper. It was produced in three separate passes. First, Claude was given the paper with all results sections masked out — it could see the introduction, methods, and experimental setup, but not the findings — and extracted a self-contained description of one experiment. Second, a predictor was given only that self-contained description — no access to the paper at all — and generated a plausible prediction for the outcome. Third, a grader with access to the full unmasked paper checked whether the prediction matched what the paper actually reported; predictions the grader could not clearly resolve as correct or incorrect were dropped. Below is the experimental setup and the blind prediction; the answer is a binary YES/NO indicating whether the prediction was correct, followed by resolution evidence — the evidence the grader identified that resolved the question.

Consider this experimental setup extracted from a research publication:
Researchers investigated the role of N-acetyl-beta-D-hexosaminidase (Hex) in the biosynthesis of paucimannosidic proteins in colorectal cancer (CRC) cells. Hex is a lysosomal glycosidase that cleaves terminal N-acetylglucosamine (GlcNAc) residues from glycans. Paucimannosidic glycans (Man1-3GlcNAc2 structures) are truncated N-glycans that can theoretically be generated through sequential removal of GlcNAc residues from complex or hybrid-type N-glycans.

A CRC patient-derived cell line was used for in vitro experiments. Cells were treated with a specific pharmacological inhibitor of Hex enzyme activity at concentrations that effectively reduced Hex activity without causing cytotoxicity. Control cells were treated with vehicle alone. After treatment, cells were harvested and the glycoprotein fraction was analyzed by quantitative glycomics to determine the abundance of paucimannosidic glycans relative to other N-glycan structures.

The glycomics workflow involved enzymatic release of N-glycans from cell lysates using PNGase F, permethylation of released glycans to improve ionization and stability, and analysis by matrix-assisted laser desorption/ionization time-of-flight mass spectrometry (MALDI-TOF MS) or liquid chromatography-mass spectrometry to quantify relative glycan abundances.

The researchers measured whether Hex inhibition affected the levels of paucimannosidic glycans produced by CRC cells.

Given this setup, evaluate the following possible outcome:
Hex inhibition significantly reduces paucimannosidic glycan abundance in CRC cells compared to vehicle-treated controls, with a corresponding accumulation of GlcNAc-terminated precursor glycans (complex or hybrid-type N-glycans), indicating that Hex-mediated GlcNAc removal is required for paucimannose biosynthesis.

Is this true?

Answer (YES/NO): NO